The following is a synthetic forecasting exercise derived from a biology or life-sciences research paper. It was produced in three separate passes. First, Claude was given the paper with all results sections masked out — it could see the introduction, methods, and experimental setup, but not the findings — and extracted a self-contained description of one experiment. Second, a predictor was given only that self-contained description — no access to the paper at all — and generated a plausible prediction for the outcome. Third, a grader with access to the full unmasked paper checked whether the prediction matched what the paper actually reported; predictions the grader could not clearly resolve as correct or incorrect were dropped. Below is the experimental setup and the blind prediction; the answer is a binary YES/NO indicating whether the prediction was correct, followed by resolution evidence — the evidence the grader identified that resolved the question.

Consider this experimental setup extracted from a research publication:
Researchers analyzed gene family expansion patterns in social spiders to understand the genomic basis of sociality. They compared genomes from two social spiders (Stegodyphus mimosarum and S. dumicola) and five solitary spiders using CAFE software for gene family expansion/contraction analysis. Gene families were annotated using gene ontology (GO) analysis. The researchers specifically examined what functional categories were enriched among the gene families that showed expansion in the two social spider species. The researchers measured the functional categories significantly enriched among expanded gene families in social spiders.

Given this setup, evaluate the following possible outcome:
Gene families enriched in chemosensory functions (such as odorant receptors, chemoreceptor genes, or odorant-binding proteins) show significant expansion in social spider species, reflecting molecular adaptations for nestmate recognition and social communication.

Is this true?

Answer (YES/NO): NO